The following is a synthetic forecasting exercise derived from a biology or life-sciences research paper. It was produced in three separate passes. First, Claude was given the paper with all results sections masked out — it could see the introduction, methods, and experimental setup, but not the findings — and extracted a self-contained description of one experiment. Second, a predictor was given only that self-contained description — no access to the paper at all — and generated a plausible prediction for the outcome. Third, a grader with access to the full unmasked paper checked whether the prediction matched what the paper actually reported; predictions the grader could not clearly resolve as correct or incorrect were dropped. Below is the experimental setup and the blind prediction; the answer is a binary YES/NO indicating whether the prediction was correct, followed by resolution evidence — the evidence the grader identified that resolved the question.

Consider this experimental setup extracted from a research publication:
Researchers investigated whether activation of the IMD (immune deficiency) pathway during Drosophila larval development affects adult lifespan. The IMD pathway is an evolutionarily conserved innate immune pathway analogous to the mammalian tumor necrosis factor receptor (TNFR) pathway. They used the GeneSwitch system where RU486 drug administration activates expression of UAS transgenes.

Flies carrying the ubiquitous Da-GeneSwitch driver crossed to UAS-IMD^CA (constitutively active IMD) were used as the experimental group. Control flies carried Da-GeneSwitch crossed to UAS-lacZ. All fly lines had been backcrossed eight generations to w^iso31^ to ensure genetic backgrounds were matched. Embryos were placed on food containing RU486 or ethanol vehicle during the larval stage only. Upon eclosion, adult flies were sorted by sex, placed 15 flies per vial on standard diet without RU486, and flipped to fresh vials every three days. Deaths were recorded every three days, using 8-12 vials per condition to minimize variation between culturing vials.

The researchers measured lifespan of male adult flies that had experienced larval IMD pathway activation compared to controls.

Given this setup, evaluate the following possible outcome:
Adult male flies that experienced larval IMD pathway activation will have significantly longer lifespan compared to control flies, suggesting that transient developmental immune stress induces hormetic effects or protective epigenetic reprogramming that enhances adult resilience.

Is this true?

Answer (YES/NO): NO